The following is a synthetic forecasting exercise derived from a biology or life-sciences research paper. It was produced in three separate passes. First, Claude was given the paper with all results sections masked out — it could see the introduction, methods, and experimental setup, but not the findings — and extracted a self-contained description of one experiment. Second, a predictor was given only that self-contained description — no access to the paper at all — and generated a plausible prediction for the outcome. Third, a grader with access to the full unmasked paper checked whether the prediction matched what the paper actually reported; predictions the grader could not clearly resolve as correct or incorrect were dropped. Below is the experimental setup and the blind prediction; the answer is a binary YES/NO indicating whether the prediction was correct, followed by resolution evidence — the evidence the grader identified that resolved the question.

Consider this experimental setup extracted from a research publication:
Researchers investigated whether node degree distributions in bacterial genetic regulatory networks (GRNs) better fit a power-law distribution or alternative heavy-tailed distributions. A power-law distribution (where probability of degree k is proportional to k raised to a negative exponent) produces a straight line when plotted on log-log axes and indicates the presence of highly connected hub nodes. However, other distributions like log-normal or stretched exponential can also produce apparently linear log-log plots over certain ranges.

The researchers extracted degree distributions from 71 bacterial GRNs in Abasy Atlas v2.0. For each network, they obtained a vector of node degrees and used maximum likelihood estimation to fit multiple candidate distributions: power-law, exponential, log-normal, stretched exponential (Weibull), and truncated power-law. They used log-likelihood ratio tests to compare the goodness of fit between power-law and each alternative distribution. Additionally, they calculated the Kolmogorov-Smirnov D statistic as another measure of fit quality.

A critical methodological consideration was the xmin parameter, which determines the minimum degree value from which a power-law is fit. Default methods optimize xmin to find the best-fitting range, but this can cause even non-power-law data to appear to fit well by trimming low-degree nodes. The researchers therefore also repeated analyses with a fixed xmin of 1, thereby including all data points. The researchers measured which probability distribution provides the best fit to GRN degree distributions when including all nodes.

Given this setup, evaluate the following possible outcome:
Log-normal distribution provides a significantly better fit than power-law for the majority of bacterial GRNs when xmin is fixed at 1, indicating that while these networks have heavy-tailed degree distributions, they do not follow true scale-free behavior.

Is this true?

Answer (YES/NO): NO